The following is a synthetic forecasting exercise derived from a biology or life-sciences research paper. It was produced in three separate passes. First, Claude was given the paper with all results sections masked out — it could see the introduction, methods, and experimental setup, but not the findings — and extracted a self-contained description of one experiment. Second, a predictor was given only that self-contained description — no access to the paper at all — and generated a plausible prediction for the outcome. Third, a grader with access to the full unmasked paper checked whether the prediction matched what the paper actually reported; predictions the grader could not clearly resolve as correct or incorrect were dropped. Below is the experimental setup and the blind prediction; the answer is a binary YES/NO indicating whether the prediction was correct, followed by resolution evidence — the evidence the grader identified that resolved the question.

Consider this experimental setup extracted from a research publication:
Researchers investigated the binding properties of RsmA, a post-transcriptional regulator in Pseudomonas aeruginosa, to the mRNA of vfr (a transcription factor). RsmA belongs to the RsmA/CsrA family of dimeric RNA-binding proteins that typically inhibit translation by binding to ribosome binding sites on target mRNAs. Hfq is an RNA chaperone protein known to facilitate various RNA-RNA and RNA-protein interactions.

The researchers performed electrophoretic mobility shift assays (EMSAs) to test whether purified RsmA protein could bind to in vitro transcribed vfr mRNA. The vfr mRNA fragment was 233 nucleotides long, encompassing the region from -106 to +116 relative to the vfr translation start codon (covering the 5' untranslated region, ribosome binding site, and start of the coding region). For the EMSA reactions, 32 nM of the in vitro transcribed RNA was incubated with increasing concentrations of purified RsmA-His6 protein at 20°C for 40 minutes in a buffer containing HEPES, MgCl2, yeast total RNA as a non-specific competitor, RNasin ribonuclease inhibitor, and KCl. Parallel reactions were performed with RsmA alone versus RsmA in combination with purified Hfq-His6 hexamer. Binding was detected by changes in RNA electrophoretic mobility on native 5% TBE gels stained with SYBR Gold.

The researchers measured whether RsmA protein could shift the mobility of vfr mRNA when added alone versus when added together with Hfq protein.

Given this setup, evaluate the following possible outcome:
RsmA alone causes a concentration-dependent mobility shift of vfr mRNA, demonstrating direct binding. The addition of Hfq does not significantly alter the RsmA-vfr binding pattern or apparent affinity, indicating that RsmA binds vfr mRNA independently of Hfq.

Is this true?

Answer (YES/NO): NO